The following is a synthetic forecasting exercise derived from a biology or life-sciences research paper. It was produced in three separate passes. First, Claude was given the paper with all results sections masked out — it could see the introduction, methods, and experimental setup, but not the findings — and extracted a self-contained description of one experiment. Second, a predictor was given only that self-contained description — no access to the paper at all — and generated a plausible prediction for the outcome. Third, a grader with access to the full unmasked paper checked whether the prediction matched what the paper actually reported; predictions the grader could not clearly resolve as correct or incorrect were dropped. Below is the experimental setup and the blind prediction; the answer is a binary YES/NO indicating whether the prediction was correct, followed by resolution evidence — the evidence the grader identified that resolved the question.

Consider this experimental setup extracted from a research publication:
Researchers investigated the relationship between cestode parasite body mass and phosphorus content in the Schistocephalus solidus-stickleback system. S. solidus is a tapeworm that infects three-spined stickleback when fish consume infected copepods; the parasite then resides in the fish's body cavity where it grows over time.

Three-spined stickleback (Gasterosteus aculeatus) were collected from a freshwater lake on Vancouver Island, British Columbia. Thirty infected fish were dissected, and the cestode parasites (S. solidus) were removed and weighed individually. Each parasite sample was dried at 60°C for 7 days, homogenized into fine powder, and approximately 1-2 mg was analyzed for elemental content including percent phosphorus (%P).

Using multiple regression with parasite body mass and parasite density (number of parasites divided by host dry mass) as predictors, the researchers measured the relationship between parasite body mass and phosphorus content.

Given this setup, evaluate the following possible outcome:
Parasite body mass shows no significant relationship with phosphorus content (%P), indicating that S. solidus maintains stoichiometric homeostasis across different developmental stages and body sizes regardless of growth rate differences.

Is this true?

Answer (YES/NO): NO